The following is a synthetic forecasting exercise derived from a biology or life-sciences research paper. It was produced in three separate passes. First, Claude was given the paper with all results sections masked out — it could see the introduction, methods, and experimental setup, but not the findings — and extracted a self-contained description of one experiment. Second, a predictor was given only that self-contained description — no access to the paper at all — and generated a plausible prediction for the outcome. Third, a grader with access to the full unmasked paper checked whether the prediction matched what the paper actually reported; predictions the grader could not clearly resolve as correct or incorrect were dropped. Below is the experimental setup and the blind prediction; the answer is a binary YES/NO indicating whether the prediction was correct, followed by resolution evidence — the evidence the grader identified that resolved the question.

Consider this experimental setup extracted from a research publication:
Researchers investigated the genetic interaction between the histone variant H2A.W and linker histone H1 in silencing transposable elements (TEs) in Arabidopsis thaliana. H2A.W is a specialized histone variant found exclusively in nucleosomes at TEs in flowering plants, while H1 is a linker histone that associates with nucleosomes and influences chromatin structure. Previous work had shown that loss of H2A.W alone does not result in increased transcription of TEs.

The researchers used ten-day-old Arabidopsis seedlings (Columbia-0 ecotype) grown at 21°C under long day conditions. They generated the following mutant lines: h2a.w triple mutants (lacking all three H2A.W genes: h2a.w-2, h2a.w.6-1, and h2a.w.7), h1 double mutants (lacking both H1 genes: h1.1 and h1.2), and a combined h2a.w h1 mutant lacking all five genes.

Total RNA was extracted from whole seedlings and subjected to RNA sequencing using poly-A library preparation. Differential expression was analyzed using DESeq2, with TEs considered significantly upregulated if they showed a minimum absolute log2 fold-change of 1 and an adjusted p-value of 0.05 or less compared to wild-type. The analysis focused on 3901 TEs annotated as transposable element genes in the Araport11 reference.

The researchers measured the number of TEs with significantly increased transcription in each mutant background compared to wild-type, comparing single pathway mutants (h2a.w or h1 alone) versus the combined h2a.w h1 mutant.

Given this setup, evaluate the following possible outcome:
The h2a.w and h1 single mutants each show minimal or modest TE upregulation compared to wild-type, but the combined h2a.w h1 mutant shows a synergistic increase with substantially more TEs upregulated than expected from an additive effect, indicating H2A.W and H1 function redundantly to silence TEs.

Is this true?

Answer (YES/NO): YES